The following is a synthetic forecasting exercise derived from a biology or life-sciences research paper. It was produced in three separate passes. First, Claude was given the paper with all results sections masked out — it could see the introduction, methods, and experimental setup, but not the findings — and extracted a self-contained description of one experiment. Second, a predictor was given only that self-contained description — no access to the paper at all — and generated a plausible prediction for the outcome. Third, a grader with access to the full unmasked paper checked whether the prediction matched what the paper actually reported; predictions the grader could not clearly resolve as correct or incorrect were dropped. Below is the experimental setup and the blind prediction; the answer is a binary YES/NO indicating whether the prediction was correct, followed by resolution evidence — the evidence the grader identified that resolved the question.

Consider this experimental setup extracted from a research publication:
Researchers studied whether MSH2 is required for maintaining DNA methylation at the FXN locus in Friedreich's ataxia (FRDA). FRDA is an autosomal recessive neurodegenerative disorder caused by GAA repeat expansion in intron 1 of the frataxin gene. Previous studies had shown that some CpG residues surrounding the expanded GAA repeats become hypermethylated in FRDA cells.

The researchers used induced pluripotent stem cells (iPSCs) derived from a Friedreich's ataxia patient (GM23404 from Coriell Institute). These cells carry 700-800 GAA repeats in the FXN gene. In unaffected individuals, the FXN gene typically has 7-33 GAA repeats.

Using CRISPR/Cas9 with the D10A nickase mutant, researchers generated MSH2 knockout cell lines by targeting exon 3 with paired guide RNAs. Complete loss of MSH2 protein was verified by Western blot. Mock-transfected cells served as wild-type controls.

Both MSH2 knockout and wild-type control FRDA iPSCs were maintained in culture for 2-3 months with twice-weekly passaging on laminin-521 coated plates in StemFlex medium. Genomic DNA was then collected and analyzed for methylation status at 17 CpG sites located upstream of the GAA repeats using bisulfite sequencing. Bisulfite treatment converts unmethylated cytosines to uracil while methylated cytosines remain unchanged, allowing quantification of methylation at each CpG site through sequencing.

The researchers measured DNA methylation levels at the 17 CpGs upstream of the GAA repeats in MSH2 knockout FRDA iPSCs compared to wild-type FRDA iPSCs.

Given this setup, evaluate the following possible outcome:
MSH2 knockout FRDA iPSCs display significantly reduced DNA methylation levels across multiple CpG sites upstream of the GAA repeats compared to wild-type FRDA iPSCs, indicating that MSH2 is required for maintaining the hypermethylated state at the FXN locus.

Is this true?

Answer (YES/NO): NO